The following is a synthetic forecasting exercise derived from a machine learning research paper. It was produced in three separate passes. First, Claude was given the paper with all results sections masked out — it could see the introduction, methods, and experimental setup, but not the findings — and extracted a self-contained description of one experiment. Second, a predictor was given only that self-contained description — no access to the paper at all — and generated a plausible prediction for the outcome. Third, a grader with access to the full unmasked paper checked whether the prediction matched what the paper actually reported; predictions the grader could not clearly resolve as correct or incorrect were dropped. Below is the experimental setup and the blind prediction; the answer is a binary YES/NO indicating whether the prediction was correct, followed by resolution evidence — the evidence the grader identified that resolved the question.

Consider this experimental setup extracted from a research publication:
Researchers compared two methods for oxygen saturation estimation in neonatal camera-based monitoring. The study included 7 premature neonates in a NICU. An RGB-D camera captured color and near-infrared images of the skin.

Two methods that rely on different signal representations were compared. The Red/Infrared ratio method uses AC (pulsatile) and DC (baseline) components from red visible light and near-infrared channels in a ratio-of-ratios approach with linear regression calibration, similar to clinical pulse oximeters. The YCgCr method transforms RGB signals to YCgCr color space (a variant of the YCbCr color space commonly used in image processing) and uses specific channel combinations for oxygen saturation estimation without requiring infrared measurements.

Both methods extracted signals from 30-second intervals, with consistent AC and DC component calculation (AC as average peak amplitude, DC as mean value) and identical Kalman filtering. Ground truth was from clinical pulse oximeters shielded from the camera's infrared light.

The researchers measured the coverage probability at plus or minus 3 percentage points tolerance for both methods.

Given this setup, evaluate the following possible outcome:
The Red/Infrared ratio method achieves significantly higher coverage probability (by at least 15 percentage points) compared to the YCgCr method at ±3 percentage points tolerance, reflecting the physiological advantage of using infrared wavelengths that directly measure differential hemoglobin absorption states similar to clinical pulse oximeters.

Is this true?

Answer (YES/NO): NO